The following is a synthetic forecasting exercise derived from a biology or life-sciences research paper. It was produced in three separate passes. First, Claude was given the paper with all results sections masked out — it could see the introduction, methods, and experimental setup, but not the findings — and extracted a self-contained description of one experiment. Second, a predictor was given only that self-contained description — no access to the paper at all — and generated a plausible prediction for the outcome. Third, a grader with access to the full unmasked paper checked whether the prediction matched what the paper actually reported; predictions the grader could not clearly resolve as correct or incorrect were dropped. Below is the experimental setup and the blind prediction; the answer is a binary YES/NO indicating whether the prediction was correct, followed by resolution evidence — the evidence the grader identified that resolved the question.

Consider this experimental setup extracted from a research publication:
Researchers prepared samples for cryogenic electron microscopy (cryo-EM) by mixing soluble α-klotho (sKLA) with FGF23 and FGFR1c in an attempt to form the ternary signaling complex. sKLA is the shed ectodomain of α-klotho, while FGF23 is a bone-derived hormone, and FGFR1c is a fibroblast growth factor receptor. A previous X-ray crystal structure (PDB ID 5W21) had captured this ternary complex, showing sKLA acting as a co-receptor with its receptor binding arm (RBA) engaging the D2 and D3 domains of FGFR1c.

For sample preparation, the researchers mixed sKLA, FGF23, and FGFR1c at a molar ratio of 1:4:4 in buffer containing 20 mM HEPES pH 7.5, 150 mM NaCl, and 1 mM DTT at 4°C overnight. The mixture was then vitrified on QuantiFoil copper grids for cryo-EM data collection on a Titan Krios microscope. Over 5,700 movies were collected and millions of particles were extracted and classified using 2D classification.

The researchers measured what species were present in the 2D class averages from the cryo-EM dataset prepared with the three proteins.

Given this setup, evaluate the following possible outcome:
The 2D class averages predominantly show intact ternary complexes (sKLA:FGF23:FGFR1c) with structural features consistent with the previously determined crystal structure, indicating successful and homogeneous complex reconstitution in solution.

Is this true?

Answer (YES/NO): NO